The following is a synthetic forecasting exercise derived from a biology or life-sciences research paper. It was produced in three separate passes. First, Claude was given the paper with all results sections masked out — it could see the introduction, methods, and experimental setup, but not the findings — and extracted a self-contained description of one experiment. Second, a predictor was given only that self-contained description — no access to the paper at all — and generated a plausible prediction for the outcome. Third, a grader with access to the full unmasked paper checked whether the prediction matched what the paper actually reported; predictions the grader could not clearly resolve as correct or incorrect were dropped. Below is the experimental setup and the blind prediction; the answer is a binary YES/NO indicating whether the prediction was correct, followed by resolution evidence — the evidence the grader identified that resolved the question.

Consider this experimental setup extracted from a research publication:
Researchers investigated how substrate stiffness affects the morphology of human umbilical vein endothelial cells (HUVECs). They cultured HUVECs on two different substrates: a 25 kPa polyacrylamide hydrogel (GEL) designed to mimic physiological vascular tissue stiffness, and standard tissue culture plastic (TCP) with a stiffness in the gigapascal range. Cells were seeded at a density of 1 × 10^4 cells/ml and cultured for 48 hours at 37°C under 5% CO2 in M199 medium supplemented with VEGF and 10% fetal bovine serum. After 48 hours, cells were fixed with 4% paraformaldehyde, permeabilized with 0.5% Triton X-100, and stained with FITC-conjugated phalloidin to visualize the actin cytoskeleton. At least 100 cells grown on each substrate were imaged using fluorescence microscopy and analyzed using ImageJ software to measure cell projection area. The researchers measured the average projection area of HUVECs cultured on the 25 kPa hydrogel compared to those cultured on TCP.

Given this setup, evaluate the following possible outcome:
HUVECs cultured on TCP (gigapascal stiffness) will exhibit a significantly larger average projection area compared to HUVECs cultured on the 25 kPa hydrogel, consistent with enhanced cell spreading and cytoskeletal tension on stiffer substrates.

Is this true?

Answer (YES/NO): YES